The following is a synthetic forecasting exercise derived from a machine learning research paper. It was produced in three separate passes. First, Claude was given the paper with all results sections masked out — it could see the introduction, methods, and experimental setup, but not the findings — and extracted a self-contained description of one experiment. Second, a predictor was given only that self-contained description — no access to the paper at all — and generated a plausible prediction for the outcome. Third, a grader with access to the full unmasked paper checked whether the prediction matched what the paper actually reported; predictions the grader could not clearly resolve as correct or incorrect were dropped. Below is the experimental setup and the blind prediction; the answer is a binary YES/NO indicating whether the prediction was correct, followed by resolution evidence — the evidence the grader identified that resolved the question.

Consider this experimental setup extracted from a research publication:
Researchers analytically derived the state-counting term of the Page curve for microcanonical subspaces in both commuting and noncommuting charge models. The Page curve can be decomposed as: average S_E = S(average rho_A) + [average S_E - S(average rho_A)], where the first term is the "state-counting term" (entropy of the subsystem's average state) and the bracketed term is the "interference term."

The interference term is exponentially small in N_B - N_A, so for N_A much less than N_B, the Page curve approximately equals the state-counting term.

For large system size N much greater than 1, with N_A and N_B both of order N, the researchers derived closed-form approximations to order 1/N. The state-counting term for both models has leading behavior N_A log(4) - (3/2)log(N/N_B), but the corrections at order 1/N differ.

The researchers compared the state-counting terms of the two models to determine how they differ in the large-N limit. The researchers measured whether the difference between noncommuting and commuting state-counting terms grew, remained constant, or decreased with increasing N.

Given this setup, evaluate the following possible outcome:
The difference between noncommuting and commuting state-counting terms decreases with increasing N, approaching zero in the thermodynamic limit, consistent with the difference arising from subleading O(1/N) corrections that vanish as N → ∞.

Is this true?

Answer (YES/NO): YES